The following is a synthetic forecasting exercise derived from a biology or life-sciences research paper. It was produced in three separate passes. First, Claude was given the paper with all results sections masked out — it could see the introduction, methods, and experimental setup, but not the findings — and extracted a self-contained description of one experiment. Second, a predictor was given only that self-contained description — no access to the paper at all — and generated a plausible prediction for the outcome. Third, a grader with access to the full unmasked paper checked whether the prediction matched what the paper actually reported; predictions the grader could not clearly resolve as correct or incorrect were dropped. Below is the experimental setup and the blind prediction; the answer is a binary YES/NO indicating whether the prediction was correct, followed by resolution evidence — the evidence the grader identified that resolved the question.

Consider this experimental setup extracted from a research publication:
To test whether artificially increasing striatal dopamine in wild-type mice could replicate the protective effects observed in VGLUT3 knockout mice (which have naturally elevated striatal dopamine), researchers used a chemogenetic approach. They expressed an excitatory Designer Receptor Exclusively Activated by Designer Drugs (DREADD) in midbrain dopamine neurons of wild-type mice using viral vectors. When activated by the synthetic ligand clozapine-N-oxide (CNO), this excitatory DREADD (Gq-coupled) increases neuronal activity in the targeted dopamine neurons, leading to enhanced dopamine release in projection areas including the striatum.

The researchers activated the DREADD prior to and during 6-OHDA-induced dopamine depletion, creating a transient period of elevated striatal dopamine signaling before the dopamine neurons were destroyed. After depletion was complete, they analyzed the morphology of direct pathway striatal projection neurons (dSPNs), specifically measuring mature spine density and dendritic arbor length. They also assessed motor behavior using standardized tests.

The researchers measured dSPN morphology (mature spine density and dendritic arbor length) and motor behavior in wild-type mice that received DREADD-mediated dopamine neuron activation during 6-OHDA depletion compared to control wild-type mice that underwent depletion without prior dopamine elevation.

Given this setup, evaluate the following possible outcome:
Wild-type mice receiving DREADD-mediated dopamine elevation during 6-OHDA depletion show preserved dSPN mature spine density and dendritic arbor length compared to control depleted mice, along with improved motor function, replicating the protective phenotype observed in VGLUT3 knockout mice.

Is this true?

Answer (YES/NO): YES